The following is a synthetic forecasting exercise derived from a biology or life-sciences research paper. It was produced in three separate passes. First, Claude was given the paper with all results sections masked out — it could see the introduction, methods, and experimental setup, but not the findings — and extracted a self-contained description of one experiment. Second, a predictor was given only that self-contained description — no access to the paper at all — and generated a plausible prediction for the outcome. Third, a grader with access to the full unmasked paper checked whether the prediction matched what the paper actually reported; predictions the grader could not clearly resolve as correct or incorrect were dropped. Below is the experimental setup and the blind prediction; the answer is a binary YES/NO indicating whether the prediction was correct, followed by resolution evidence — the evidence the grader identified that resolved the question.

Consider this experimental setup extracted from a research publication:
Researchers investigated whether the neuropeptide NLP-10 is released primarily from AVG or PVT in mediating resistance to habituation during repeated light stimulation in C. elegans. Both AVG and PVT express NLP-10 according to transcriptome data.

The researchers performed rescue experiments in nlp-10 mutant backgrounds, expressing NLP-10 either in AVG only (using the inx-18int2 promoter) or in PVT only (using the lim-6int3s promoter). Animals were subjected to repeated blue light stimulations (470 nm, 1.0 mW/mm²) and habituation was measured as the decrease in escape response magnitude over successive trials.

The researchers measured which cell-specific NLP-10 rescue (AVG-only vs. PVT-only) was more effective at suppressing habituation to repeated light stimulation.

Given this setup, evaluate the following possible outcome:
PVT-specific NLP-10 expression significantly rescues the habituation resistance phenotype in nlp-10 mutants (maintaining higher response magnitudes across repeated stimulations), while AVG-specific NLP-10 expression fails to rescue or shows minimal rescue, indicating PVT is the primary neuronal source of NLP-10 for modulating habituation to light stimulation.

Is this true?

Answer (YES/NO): NO